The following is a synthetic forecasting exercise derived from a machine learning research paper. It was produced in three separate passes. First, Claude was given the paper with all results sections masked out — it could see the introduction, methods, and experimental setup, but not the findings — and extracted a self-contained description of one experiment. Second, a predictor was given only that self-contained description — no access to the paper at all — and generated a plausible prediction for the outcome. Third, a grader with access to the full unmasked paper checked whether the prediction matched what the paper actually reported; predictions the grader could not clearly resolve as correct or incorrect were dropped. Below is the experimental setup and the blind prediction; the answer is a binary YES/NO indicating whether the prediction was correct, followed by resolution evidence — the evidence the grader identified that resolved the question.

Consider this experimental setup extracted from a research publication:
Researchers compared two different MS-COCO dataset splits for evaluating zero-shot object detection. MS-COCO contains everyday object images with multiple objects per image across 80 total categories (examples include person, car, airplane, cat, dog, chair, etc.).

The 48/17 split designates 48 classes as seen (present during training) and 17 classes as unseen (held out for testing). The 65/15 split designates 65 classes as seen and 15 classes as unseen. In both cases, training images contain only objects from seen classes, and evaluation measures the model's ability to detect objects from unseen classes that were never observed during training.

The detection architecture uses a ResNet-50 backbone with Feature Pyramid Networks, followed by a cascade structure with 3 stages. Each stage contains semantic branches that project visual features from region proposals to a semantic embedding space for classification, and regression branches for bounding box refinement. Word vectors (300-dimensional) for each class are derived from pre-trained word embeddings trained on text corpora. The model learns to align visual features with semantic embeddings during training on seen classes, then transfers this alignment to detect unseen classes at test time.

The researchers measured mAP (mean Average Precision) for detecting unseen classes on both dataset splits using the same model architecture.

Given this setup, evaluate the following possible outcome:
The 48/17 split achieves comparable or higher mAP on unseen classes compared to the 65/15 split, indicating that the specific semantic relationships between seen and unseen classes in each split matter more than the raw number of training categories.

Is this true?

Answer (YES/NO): NO